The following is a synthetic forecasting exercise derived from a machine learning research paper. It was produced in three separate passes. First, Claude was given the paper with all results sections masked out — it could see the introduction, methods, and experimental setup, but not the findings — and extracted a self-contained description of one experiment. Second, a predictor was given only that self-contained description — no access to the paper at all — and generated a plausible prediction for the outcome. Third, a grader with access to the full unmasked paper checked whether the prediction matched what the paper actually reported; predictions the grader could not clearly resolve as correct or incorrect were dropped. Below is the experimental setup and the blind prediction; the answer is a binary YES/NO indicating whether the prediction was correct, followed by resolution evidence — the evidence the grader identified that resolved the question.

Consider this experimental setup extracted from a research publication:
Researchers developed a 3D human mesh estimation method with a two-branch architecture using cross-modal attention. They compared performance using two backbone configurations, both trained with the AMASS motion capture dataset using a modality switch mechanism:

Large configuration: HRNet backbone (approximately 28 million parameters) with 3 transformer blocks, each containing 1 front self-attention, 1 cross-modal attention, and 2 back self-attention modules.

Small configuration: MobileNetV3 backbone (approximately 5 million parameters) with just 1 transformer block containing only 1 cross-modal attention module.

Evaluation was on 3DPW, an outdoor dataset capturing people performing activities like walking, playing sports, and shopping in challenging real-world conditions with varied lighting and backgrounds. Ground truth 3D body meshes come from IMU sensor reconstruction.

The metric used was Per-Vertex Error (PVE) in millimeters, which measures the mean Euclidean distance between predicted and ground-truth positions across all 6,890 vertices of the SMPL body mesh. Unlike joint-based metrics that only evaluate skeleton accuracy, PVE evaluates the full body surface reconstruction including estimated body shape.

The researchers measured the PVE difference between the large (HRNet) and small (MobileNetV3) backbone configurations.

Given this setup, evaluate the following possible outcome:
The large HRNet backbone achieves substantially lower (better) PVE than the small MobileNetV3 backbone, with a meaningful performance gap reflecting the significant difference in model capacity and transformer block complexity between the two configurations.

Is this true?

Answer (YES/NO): YES